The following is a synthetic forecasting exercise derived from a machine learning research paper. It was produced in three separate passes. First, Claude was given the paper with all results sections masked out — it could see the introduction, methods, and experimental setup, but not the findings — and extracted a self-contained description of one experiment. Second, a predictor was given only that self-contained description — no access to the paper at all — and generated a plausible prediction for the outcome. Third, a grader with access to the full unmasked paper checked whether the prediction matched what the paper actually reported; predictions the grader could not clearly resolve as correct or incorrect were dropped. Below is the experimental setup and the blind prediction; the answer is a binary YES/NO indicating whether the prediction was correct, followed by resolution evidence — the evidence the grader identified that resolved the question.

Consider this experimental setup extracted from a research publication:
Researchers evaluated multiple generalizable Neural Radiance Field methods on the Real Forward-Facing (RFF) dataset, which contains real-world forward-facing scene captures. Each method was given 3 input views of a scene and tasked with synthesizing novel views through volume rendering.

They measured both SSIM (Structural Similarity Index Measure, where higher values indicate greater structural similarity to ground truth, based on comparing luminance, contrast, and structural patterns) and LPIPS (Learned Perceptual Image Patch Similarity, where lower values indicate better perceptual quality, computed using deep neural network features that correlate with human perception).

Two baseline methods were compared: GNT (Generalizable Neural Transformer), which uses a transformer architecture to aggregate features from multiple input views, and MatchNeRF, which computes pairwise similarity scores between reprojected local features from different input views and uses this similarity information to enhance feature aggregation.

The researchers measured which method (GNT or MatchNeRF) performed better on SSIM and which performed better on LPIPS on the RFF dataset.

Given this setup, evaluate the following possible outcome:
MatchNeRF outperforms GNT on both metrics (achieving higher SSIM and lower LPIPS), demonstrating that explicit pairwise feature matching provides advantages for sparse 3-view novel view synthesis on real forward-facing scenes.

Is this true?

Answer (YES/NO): NO